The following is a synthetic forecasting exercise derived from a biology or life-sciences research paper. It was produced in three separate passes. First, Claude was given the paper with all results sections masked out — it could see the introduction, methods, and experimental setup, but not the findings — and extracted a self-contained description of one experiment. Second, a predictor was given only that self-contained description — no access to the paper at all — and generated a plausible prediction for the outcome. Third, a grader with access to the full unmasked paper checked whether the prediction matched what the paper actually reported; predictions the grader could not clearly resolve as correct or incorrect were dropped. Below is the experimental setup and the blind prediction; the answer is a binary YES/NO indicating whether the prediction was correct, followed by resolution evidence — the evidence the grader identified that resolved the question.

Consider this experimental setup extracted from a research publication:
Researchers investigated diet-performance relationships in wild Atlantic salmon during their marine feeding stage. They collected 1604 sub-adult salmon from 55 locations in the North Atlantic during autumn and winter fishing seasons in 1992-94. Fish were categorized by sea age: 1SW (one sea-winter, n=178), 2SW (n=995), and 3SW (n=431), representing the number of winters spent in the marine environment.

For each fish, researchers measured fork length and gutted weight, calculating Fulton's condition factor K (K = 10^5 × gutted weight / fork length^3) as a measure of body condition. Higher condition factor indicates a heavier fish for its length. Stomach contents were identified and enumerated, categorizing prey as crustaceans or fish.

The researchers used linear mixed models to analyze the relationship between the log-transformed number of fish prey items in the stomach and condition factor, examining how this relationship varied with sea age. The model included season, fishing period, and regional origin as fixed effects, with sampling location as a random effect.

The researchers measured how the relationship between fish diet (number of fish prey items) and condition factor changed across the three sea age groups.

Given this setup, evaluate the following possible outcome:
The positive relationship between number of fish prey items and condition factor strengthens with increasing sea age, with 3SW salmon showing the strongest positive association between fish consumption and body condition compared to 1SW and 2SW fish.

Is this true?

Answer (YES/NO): YES